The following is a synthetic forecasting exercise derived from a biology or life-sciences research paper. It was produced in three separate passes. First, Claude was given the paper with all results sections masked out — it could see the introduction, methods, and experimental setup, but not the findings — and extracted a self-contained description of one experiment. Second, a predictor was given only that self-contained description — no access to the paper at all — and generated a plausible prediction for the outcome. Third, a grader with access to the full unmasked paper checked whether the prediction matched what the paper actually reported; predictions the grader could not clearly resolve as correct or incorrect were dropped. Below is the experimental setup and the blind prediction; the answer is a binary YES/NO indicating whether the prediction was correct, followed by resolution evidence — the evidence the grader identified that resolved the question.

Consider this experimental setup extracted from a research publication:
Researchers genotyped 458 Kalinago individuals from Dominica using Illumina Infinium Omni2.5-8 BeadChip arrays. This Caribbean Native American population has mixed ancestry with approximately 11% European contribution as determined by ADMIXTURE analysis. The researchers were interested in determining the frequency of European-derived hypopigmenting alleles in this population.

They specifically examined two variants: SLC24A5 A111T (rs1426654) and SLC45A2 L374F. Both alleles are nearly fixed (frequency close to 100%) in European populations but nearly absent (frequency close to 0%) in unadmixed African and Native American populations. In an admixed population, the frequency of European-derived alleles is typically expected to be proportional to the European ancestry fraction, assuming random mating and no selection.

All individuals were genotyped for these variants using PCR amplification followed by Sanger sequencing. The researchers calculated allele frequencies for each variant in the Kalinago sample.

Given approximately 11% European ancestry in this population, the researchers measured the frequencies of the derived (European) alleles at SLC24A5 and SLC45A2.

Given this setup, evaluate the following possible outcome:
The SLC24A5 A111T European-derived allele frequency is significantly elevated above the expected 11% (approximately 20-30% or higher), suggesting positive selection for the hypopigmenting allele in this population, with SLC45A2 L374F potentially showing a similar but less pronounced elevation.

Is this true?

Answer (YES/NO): NO